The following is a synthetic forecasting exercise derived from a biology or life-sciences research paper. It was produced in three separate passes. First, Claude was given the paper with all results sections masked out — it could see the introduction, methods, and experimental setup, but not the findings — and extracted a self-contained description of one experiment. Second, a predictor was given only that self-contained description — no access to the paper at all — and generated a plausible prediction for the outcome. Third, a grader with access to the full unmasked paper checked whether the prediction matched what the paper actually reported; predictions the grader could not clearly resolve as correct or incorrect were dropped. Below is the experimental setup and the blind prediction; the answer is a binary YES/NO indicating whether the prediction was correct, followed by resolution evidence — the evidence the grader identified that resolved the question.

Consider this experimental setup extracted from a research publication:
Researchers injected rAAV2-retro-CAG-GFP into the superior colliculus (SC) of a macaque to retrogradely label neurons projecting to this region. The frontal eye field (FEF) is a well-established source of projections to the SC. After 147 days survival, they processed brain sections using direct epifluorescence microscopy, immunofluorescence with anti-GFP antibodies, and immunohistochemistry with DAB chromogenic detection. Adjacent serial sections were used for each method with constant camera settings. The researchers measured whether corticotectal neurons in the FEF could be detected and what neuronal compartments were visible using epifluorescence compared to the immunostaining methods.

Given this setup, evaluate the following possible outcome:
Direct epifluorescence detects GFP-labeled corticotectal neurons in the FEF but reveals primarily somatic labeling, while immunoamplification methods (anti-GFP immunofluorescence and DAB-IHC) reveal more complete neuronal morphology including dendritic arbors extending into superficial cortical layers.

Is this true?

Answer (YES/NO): NO